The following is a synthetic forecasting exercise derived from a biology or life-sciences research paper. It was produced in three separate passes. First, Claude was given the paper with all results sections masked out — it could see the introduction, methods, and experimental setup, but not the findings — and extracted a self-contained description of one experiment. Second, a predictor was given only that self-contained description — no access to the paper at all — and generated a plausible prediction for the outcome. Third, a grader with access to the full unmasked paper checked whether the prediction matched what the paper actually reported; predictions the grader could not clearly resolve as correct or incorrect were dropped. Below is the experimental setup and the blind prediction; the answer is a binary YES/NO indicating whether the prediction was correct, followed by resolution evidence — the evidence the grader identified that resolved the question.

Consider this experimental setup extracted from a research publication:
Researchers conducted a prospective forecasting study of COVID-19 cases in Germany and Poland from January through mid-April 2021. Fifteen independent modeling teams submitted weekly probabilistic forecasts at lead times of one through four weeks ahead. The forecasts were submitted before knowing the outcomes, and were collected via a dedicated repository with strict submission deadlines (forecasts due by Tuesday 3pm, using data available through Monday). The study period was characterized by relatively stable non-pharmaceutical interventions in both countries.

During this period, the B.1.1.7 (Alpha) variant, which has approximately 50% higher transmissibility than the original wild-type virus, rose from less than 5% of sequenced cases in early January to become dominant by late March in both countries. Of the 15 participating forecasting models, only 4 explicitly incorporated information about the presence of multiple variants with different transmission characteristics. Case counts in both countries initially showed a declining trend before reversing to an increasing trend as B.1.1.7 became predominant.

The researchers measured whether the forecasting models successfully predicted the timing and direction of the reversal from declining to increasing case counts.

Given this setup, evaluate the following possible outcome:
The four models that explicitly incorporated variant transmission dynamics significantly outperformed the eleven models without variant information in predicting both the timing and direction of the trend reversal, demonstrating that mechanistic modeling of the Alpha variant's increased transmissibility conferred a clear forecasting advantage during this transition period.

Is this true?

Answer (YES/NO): NO